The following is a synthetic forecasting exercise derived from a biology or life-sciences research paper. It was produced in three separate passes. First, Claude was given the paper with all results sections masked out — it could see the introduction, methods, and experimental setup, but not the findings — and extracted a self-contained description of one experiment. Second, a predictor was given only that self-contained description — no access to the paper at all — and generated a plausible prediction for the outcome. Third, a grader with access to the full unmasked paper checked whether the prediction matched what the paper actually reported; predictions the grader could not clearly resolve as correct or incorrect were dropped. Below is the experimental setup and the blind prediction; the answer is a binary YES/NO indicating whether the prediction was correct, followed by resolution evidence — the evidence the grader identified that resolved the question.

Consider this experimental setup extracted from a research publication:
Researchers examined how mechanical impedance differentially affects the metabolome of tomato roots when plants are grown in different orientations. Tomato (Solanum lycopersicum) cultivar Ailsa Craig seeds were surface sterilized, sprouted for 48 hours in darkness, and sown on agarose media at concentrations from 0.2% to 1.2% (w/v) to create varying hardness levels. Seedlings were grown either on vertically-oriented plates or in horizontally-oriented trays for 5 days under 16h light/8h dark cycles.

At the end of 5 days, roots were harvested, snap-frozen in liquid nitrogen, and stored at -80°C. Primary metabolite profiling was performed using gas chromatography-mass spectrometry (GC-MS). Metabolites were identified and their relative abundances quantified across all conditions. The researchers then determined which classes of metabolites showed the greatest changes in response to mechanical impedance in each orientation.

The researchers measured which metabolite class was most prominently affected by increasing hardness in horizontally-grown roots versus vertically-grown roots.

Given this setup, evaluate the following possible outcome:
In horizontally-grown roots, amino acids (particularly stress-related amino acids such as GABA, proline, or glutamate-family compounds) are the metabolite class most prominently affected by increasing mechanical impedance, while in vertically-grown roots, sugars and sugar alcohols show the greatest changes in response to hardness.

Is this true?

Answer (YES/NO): YES